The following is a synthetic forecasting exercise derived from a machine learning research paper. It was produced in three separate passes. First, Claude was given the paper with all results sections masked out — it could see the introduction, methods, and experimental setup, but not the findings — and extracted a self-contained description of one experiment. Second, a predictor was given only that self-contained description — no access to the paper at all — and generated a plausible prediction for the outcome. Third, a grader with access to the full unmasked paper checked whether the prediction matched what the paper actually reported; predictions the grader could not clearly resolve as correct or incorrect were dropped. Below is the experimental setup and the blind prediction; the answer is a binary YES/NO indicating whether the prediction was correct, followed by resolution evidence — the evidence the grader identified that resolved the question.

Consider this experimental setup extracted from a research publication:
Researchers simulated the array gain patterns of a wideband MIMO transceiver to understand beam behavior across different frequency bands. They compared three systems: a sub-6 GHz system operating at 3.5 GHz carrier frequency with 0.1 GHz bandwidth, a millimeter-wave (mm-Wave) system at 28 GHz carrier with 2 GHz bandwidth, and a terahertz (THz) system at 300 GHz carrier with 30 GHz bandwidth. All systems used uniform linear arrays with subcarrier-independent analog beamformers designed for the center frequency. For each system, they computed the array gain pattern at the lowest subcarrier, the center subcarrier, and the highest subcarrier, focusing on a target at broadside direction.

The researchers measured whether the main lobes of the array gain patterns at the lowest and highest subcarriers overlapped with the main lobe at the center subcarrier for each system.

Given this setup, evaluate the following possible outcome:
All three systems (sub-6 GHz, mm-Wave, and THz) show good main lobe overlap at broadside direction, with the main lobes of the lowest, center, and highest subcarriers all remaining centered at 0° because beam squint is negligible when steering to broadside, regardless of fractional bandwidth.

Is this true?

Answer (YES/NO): NO